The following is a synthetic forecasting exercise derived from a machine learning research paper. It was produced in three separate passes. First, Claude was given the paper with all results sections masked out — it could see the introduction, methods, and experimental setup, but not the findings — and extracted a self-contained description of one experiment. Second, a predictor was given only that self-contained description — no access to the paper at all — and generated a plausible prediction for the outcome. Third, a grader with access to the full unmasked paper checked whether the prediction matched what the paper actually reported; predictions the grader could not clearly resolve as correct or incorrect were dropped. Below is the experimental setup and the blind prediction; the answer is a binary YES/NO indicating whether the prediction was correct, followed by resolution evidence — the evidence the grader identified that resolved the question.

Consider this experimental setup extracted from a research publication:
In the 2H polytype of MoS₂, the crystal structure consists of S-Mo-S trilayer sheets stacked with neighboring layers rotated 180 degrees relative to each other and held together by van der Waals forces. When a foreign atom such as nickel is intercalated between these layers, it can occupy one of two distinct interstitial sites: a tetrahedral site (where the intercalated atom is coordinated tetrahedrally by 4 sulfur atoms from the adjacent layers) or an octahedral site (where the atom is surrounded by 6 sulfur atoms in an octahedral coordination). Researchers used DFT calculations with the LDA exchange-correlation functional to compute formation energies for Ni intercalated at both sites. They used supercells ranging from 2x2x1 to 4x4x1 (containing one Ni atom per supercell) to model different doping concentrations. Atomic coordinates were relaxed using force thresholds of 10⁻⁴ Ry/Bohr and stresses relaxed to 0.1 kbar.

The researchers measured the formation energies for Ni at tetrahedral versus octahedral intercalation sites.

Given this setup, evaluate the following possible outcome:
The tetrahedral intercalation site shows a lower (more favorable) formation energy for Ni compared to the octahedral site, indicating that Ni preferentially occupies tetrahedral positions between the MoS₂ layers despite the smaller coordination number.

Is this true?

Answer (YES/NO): YES